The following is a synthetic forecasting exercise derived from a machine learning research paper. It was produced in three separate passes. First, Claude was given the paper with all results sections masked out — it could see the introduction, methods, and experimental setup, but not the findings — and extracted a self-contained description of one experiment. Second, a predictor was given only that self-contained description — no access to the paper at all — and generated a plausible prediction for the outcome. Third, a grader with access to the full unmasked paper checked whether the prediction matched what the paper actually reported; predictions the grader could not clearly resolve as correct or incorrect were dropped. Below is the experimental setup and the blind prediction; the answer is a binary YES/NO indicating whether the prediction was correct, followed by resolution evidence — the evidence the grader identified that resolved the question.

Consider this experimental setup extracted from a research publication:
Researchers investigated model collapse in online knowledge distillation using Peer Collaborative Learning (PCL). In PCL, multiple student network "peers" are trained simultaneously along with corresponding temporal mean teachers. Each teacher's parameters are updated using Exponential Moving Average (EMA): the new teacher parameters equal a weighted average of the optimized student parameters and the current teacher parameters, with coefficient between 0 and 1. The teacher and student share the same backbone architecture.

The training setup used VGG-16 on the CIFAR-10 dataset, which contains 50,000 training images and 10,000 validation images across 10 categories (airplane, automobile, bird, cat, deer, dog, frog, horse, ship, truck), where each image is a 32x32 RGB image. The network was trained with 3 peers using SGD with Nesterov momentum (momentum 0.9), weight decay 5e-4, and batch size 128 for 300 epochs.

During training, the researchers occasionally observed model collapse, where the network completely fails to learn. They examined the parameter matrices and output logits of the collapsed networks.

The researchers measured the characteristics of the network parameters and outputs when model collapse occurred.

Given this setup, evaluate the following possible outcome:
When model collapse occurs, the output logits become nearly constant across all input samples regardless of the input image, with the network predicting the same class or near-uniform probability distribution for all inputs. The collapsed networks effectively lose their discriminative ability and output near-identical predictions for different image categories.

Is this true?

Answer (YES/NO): YES